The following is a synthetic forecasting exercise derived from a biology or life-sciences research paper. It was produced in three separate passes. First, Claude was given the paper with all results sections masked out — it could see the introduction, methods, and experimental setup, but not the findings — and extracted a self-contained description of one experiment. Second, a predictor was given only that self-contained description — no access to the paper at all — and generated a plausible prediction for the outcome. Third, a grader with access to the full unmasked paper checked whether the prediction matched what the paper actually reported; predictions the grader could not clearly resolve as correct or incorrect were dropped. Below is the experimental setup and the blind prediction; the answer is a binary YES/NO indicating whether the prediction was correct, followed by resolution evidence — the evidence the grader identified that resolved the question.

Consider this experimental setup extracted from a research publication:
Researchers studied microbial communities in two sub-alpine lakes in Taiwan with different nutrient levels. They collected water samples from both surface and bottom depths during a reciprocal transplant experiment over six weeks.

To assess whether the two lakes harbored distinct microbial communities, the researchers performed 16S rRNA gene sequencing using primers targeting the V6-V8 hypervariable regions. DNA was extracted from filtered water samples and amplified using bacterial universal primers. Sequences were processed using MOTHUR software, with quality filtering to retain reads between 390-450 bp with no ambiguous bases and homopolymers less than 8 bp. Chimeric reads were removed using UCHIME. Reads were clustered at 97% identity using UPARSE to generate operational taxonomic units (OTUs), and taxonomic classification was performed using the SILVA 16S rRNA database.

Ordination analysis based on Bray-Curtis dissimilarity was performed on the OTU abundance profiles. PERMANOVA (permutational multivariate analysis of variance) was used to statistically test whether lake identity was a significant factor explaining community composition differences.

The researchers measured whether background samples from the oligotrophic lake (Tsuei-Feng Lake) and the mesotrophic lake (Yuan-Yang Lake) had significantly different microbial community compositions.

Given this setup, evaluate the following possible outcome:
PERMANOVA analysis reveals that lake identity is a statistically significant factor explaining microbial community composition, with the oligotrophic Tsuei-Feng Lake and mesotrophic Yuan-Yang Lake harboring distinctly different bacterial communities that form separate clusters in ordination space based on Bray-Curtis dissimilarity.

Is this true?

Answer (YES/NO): YES